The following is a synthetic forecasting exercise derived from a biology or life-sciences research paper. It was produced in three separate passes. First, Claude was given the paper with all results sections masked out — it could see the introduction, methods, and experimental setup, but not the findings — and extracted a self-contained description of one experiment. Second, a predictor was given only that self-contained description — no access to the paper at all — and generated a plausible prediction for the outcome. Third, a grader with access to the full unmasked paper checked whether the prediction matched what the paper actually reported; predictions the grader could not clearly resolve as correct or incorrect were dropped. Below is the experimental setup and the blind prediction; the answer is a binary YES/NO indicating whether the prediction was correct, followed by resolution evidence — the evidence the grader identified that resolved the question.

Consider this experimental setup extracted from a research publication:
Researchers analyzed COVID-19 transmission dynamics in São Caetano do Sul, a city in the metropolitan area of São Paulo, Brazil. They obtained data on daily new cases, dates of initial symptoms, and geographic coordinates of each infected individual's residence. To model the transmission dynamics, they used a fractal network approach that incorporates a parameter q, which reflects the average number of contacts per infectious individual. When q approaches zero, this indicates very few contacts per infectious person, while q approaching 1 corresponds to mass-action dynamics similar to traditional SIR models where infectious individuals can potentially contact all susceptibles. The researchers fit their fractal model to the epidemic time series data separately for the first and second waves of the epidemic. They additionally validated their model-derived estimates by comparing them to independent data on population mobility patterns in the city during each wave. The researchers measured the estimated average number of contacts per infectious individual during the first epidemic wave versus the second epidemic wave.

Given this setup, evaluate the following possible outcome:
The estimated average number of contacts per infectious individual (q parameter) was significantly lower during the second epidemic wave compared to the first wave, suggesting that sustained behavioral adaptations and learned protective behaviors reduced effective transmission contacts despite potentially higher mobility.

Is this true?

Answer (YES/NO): NO